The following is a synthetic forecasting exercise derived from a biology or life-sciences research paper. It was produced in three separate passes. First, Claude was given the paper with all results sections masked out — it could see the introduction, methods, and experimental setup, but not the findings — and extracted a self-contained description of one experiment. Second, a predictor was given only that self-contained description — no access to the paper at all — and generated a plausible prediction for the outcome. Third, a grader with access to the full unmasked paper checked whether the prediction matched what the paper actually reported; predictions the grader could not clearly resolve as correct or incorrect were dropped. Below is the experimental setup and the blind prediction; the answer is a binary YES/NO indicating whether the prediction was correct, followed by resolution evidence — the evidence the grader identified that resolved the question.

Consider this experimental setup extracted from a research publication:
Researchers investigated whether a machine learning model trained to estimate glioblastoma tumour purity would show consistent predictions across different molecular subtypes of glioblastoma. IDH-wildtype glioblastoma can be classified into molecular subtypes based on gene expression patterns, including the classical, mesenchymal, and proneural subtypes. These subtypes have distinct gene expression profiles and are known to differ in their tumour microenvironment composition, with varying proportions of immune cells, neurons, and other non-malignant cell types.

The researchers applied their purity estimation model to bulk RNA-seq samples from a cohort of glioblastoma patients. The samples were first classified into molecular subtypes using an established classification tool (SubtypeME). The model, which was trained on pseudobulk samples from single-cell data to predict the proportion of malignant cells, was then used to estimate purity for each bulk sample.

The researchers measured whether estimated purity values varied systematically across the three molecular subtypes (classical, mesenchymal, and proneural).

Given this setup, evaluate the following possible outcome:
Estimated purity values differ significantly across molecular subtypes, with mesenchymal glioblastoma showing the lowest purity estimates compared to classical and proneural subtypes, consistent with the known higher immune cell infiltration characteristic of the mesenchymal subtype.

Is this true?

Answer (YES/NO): NO